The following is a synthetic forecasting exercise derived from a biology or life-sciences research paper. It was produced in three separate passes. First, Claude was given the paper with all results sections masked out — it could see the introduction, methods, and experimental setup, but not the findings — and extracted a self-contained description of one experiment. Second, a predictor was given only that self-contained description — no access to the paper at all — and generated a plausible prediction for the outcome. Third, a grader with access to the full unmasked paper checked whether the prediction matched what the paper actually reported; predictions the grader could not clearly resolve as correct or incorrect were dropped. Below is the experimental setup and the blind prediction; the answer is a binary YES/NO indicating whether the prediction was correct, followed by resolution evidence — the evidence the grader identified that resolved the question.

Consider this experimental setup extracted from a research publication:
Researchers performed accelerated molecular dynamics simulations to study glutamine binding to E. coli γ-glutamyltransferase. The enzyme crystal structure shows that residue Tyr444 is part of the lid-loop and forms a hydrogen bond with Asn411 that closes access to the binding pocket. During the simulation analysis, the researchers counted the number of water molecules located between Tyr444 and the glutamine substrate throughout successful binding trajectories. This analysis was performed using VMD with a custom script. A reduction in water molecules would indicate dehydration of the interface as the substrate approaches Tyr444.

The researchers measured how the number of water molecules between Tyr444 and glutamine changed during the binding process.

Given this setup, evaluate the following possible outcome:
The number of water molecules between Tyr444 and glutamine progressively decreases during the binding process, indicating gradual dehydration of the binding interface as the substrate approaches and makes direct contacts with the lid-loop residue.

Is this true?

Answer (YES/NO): NO